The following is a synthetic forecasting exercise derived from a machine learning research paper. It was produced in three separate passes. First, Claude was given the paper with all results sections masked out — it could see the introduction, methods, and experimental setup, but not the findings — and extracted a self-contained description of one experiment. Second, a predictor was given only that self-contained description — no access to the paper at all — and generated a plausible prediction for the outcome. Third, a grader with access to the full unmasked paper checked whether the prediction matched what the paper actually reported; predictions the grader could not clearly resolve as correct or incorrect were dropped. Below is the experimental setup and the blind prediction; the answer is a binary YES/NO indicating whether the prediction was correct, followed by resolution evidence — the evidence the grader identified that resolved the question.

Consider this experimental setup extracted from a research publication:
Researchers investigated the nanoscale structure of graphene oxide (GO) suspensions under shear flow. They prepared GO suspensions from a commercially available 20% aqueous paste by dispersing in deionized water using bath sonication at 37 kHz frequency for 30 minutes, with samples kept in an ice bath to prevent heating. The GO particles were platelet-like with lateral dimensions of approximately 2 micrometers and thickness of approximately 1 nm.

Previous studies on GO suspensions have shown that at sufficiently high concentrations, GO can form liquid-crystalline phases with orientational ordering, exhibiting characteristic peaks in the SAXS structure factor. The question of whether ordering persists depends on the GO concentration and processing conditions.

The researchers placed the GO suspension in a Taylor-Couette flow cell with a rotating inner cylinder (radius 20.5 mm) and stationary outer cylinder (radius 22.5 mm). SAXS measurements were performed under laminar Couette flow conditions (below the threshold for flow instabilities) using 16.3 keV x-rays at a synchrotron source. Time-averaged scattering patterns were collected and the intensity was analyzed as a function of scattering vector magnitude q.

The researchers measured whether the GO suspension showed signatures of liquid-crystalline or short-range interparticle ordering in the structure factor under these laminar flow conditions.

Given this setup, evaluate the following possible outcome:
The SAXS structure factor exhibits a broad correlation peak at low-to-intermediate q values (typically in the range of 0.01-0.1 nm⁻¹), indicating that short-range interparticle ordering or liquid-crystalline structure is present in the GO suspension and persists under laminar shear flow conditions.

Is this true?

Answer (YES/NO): NO